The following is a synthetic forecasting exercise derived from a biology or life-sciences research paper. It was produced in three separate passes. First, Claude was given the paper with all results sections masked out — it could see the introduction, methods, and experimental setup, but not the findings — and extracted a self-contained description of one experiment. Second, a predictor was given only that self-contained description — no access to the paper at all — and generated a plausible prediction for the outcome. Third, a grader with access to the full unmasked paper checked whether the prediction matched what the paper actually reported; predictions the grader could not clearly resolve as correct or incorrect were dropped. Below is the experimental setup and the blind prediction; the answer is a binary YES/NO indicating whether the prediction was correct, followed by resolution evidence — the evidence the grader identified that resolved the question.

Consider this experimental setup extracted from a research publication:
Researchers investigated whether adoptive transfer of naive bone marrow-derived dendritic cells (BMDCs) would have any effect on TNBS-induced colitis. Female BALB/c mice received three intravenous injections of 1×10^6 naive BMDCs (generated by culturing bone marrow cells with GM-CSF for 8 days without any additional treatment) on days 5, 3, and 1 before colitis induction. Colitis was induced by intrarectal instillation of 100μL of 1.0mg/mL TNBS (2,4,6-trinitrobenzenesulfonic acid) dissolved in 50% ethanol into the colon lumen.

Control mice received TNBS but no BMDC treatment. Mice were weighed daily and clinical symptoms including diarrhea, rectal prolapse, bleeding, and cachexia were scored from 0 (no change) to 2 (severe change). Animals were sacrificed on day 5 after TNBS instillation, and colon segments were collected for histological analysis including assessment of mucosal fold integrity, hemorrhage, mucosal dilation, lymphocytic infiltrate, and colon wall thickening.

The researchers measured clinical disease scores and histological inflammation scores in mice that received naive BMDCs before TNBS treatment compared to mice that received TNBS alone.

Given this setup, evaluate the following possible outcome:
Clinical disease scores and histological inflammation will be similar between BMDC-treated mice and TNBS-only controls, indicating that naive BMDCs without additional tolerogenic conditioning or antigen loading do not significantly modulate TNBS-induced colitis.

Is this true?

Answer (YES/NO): YES